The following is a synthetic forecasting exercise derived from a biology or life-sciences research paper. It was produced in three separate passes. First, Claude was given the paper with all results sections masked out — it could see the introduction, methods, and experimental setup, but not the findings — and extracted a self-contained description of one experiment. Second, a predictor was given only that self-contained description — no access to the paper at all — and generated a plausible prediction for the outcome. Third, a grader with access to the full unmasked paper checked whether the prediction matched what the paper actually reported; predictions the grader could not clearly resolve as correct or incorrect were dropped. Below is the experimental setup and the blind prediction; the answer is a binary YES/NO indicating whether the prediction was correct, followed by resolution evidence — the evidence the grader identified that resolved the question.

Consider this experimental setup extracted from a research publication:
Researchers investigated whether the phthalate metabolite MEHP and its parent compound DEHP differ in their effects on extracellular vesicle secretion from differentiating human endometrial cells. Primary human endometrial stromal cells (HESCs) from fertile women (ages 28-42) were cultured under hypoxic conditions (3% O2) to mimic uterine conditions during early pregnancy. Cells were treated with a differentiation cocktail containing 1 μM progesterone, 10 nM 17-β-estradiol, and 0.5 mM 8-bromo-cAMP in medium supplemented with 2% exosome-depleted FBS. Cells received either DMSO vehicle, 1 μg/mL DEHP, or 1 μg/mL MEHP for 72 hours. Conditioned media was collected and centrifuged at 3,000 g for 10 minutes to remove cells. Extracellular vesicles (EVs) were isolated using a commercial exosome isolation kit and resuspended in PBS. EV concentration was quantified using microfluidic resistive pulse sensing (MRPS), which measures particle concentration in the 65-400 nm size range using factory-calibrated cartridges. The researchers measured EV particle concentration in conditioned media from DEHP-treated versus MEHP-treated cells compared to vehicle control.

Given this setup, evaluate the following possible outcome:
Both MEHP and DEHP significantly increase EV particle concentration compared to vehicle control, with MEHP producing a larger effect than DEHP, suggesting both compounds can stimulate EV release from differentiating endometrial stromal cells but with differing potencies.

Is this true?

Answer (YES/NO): NO